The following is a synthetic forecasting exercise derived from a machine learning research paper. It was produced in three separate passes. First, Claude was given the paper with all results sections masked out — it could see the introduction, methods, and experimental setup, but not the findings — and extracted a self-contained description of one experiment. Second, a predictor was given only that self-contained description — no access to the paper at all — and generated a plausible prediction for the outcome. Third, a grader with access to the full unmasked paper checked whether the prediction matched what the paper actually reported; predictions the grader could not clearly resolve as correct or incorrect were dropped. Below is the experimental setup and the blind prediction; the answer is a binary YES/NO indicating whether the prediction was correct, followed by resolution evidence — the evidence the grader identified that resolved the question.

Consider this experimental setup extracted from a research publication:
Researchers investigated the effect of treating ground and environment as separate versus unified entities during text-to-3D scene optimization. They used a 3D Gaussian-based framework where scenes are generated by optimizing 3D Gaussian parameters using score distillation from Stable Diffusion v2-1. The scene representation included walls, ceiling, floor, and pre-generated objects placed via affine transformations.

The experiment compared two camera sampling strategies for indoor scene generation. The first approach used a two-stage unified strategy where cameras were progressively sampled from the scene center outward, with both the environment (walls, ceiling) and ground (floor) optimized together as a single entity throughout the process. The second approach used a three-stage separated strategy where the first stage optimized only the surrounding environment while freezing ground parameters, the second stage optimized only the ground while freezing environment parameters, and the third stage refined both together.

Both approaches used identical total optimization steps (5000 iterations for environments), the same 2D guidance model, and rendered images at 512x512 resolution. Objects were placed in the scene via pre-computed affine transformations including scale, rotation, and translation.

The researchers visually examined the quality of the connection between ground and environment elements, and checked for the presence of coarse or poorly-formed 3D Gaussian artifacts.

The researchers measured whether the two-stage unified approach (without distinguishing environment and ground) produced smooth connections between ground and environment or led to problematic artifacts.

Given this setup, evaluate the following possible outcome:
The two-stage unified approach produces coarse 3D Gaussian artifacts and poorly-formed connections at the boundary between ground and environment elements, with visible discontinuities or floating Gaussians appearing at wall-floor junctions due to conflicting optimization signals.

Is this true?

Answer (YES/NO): YES